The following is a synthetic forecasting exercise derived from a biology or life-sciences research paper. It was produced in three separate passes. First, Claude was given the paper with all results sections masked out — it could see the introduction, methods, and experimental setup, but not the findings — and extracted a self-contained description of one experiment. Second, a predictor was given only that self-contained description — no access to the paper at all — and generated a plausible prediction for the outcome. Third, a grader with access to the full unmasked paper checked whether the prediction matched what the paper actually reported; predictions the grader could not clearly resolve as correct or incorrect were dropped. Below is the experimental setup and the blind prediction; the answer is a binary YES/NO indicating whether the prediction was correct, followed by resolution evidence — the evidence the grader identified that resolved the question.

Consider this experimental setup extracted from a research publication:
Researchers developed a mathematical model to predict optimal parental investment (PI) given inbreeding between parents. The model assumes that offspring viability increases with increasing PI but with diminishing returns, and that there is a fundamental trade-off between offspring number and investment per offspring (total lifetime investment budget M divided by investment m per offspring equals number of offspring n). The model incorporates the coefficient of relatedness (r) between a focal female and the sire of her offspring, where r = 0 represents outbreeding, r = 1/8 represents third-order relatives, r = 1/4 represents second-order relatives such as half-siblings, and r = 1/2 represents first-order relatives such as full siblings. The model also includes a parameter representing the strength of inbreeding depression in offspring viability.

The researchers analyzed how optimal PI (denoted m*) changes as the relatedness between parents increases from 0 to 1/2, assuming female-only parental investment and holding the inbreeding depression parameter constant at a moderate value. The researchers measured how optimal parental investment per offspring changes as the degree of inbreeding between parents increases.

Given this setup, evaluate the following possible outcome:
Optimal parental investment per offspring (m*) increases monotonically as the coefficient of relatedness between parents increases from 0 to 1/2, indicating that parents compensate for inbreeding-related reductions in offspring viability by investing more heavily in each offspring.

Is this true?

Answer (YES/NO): YES